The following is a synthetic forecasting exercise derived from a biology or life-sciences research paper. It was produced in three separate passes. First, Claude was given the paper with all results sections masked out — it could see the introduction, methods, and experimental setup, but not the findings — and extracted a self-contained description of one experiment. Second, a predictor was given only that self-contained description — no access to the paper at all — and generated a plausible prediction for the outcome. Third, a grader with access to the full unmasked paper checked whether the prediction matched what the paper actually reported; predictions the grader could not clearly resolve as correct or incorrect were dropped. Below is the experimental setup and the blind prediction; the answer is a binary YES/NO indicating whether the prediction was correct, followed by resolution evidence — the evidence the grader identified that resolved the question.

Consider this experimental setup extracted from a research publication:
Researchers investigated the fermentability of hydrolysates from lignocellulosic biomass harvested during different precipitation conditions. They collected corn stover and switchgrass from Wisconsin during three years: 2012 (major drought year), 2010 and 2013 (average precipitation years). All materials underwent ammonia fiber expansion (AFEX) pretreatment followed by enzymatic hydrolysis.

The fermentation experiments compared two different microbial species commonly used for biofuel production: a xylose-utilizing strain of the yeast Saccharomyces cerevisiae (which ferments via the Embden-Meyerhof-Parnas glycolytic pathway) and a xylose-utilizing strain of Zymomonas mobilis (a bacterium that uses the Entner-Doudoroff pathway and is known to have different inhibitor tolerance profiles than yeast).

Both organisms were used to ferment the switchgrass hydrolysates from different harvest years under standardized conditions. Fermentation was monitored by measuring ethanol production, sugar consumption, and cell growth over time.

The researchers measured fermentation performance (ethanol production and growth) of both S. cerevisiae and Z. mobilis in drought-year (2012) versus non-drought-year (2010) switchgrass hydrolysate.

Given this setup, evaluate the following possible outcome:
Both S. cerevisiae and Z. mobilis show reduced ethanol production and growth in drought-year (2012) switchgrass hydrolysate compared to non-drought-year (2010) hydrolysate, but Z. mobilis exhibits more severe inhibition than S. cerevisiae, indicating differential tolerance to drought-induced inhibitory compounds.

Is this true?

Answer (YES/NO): NO